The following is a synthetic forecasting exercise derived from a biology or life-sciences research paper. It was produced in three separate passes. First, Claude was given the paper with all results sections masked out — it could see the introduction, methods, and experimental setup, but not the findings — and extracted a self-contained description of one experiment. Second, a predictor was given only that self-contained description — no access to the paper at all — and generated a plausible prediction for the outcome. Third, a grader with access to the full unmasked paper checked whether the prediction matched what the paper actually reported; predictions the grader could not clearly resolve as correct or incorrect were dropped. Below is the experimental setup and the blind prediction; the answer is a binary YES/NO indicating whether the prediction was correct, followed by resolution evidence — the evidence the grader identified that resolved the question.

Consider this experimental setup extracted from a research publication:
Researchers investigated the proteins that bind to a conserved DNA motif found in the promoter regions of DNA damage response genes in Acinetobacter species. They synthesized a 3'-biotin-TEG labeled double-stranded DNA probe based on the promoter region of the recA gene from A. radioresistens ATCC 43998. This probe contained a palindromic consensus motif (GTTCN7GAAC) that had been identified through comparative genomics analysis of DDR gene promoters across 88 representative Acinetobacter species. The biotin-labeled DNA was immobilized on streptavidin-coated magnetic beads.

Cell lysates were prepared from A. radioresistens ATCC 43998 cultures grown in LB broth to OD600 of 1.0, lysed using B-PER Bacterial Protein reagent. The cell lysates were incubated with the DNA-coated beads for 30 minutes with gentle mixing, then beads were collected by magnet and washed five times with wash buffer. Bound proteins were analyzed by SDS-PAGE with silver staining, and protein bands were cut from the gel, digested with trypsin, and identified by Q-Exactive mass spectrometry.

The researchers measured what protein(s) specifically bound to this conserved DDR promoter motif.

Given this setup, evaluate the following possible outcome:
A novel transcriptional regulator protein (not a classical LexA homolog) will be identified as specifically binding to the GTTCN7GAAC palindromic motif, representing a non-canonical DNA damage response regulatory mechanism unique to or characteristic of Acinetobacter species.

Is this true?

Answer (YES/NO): YES